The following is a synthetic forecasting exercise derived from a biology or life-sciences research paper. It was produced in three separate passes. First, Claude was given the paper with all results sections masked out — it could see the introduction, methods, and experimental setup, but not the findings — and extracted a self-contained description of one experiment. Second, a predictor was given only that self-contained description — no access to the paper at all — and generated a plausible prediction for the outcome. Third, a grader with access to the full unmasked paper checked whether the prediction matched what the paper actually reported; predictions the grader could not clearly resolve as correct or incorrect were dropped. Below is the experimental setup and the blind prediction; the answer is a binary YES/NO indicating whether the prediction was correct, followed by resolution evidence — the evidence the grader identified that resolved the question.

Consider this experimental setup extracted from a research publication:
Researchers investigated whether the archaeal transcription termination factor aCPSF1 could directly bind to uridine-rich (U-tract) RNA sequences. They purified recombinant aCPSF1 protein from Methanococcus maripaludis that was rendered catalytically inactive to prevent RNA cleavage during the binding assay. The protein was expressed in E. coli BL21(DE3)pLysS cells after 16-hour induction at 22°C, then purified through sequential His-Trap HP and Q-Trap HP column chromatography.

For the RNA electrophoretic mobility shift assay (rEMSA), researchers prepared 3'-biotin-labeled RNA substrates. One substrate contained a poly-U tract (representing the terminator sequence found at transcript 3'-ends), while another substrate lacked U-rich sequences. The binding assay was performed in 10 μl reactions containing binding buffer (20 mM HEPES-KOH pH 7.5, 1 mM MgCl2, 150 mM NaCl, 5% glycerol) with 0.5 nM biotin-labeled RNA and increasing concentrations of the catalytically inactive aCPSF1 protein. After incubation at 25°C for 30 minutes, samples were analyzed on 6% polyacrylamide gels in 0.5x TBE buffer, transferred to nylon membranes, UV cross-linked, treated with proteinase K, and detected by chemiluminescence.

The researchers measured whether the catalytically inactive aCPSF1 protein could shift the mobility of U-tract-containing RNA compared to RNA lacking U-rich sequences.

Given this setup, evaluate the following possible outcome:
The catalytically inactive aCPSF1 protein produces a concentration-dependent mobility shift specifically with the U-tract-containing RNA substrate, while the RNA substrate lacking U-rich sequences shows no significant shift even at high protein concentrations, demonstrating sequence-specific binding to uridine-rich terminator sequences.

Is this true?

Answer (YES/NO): YES